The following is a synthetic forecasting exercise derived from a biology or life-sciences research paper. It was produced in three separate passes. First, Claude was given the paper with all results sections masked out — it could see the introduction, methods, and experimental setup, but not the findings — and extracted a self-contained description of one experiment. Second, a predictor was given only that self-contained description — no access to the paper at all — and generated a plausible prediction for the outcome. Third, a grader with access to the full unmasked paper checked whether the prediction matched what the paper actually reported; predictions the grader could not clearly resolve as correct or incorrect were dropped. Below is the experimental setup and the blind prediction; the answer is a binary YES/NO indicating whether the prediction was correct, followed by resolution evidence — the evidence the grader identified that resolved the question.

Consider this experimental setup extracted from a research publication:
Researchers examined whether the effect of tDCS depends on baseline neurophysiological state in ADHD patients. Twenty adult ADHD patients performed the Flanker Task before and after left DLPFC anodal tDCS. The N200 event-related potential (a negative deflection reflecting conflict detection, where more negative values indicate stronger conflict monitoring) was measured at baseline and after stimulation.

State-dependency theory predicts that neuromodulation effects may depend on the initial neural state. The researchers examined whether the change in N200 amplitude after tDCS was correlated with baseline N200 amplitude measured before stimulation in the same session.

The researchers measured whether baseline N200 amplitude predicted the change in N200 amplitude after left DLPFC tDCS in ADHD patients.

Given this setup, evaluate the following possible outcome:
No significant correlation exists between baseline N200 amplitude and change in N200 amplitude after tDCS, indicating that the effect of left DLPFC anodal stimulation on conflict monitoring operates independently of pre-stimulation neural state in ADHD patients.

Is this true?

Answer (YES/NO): NO